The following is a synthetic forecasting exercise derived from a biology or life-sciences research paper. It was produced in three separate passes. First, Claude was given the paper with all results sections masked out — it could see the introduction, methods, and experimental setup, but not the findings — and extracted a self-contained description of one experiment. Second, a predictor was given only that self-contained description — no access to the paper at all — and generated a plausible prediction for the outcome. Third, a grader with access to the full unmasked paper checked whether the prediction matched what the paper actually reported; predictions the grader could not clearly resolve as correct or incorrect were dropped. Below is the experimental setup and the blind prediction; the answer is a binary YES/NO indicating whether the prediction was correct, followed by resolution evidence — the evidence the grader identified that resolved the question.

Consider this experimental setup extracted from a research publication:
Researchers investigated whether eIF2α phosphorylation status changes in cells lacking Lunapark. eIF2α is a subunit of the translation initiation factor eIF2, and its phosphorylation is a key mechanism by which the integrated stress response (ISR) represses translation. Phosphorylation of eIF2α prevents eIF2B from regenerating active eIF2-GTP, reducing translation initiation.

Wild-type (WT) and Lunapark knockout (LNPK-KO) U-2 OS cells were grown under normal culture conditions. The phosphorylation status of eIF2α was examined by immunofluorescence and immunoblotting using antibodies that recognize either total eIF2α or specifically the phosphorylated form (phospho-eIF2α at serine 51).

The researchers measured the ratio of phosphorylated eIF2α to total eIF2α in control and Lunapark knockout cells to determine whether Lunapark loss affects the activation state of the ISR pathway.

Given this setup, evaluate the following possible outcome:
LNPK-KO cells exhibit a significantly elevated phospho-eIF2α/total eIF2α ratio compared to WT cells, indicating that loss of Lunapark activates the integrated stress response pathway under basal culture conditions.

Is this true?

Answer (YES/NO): YES